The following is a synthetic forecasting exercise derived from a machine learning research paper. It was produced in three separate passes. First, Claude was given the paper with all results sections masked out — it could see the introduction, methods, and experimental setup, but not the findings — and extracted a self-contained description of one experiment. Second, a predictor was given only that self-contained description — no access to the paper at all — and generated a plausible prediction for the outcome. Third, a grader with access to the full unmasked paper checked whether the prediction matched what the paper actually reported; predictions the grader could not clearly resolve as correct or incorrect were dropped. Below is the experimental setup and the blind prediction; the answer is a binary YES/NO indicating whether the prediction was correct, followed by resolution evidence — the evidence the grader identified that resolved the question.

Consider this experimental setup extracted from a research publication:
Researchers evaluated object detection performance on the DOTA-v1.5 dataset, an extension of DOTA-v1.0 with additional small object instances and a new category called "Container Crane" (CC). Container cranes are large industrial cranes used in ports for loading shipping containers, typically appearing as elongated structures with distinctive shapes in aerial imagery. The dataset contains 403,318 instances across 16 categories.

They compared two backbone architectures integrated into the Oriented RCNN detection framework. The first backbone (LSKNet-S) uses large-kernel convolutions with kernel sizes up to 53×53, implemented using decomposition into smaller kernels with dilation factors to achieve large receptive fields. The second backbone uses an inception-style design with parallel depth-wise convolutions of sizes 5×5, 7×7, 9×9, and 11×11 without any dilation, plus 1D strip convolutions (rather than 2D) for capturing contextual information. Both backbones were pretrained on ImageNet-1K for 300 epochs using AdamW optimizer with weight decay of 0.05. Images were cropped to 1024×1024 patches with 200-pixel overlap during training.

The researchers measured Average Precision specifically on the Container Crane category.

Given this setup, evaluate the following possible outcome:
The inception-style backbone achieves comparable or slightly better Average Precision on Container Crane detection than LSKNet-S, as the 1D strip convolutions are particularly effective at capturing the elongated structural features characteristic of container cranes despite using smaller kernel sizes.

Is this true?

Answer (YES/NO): NO